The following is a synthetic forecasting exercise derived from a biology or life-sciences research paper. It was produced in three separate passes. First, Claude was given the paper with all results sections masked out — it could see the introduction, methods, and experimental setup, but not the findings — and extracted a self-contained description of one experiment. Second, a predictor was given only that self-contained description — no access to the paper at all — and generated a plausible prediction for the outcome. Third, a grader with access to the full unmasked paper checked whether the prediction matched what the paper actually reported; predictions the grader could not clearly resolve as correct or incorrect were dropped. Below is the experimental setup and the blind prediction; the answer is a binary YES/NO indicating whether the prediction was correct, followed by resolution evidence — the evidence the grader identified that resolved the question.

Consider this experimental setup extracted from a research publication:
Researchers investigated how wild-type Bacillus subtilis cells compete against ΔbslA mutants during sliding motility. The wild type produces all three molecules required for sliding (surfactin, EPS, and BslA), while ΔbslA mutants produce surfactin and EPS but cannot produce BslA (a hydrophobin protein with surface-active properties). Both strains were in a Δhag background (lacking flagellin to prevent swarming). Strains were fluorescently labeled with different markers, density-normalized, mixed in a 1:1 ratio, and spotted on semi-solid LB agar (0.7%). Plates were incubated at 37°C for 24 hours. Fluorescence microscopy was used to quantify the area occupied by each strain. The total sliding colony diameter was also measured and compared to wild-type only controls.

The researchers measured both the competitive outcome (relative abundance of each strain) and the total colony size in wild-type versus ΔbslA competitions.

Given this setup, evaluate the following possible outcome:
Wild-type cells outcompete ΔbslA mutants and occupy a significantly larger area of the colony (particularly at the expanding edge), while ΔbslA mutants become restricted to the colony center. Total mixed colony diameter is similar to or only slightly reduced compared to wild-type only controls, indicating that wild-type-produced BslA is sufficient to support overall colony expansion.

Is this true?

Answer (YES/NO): YES